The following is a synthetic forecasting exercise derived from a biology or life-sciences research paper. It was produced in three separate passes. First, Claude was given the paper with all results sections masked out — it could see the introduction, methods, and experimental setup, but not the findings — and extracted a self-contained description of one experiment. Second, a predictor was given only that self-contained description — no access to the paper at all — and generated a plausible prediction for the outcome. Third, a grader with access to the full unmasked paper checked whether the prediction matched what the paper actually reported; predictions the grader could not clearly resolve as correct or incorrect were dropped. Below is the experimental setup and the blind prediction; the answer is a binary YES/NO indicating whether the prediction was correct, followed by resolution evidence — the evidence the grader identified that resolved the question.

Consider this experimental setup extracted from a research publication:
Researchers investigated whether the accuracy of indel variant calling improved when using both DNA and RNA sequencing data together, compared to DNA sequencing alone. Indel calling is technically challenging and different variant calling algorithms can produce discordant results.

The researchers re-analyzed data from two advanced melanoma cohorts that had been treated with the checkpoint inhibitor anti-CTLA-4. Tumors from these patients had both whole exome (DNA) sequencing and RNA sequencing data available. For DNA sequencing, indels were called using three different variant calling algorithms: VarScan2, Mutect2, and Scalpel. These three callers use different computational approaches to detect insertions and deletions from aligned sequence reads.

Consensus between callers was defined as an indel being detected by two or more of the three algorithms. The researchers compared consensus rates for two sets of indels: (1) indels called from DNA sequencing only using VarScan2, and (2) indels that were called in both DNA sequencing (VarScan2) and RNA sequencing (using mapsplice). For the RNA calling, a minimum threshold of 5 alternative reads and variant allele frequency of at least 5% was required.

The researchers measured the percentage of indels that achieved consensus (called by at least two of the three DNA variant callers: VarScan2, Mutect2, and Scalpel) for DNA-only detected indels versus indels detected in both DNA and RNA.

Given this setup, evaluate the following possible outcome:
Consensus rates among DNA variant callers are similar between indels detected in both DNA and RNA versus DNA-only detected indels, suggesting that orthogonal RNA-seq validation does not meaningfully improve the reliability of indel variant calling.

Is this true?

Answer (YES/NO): NO